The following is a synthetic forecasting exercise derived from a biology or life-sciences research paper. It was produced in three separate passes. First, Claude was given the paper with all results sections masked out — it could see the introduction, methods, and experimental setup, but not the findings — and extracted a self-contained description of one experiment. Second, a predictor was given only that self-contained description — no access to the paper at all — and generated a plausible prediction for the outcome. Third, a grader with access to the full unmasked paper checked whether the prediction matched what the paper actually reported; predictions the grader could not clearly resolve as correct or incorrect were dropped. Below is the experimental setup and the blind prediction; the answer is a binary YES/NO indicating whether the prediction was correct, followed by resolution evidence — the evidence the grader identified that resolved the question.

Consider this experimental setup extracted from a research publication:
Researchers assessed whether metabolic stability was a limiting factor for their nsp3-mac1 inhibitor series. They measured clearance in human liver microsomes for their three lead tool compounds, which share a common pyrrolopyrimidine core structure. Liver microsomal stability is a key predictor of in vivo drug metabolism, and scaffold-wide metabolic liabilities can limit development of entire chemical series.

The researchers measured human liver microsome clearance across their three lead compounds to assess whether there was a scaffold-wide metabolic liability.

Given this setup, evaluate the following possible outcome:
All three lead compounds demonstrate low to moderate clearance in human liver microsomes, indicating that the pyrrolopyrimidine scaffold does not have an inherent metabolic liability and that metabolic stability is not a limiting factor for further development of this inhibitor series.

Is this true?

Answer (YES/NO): NO